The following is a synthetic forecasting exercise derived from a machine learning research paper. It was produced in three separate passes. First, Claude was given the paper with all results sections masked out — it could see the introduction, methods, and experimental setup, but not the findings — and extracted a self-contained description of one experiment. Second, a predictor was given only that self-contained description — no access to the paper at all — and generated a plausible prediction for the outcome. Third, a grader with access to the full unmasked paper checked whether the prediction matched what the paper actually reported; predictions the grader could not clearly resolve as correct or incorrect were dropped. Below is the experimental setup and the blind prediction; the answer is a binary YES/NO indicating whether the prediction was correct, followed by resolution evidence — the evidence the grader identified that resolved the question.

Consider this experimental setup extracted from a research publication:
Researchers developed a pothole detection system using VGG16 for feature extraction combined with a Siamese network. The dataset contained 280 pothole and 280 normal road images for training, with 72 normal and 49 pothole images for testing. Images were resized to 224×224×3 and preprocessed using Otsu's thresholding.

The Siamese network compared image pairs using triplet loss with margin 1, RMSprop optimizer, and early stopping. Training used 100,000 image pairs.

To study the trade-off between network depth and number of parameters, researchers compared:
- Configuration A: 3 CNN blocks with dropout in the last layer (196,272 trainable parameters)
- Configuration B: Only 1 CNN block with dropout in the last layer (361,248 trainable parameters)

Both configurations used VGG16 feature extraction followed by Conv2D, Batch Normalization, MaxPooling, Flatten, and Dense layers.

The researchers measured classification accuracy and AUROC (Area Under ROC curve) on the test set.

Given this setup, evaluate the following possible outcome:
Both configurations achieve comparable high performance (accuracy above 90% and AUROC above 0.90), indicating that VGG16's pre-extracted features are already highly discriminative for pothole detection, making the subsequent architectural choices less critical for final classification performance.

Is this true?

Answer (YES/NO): YES